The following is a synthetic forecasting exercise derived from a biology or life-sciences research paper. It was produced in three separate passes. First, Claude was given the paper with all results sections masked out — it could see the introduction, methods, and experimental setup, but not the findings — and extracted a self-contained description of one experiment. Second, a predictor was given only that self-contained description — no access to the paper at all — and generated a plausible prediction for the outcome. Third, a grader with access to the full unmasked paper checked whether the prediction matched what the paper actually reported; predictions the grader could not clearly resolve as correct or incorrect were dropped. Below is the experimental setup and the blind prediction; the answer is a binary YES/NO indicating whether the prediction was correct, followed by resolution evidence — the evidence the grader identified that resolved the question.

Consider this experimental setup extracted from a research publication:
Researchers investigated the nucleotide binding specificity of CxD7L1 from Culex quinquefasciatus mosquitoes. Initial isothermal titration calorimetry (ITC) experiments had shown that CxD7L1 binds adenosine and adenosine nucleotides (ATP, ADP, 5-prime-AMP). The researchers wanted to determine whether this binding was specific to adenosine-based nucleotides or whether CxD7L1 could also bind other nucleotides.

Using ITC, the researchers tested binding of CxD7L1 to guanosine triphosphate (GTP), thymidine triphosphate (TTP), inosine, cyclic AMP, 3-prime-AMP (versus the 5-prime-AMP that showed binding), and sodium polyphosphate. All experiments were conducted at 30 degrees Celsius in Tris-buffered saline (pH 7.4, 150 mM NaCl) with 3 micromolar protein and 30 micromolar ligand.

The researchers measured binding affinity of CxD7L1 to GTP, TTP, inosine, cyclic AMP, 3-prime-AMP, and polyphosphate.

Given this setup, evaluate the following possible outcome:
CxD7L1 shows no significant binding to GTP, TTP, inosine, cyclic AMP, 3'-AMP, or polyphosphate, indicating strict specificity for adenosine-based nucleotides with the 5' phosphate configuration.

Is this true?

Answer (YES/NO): YES